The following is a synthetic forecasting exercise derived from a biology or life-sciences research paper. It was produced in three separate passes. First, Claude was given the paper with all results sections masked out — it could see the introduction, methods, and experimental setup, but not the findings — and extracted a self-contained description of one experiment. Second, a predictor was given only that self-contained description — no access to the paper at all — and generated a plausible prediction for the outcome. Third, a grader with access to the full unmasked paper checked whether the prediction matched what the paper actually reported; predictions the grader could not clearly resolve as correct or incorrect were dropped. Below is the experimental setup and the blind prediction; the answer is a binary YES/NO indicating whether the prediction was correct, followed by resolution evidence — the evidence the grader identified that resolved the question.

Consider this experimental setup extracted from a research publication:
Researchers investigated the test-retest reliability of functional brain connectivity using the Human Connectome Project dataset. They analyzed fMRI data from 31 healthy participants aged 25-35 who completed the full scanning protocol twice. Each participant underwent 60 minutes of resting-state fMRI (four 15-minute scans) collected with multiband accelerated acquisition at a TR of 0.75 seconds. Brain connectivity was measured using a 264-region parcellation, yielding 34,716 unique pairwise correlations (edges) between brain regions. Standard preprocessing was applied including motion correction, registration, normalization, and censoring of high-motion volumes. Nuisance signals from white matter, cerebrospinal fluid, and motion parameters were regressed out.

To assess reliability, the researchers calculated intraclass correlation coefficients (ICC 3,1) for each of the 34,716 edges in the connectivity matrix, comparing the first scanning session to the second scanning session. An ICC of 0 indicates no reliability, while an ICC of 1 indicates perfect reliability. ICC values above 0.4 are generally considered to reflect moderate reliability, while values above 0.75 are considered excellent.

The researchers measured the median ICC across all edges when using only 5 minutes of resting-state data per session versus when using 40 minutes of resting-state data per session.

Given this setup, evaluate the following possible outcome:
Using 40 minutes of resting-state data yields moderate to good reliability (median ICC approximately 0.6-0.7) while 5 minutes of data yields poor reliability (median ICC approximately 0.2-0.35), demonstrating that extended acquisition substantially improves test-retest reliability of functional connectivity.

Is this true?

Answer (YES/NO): YES